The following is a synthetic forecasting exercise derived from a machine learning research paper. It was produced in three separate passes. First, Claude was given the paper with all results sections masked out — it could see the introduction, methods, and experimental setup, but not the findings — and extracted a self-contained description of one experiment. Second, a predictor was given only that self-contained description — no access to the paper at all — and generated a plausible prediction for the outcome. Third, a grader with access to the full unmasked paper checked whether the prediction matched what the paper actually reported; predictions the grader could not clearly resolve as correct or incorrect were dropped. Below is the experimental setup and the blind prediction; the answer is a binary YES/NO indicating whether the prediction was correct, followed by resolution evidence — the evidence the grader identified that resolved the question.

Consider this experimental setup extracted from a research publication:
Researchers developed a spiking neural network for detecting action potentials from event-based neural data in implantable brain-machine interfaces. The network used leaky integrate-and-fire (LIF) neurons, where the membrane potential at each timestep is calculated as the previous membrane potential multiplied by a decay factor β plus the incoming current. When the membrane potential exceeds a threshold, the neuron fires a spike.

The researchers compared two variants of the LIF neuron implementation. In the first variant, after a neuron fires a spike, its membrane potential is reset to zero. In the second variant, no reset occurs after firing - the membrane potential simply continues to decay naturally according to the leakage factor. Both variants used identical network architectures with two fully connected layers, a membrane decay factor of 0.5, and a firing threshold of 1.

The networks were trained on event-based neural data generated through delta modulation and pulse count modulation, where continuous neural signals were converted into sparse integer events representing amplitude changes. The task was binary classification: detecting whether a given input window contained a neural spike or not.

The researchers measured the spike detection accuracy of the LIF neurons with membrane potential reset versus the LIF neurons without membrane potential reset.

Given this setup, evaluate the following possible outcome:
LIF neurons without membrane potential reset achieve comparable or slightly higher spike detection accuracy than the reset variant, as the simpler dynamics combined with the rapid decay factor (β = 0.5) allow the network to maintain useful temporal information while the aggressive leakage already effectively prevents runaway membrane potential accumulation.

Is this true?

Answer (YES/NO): YES